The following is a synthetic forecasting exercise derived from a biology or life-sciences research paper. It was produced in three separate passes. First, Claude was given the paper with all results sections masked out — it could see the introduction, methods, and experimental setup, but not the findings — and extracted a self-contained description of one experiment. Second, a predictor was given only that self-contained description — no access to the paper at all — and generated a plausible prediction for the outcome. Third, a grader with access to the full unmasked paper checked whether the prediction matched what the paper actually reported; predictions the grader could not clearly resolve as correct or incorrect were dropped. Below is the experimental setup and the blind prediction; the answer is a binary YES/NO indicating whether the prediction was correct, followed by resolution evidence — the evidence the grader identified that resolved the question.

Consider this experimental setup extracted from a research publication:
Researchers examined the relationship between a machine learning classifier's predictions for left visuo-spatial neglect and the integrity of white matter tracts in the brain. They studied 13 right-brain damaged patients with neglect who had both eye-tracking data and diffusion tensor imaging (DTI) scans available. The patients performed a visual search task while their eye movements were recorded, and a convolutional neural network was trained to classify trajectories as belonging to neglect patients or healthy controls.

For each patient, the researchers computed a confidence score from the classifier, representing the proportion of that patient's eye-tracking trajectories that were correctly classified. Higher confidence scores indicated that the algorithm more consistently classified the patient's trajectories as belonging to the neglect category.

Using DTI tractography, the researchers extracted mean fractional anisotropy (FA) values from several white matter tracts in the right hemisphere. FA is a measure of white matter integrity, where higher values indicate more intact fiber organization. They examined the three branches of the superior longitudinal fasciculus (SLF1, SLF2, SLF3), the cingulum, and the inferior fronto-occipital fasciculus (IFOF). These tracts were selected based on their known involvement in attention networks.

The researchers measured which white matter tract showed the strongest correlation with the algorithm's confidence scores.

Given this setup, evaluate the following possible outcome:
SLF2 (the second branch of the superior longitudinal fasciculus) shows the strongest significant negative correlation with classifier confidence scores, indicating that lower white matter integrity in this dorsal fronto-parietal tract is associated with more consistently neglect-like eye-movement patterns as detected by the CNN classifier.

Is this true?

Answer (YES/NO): NO